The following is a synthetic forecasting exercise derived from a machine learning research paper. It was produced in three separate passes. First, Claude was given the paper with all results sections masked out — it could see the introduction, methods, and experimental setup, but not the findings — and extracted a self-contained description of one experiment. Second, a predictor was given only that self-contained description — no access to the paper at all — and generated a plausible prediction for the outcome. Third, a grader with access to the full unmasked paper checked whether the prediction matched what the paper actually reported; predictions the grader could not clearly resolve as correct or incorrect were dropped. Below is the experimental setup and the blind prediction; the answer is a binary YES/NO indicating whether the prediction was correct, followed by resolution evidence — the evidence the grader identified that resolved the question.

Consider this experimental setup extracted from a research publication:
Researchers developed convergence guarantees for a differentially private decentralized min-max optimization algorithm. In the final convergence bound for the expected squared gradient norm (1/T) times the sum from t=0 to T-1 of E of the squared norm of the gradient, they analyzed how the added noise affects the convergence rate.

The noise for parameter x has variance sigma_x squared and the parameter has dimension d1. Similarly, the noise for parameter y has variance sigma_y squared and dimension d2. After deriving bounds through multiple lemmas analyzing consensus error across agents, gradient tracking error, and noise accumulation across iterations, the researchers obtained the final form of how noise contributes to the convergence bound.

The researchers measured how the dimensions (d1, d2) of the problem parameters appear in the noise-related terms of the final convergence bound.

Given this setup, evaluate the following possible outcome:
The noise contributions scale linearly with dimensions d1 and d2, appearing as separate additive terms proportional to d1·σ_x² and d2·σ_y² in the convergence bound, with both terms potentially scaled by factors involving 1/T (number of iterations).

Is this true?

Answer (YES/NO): YES